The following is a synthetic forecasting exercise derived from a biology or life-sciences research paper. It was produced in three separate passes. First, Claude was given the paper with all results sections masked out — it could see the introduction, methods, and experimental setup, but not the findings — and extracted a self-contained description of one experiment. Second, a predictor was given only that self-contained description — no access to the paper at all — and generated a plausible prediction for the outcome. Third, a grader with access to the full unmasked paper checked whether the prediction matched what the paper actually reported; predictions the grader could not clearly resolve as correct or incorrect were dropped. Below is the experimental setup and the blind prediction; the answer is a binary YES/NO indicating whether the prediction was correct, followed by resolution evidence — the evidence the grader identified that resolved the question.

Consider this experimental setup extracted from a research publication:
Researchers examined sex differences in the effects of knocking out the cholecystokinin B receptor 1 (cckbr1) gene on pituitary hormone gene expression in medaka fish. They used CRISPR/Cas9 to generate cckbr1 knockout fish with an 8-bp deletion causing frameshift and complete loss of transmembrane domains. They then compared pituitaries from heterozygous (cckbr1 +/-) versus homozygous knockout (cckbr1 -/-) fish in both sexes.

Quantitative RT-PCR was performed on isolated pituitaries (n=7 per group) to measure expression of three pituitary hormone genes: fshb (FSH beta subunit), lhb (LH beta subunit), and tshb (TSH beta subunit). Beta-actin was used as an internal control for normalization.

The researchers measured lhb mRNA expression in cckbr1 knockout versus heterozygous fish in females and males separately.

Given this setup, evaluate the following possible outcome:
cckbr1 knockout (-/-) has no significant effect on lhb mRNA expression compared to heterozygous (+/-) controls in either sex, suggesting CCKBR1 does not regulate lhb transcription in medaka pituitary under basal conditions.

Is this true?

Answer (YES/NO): NO